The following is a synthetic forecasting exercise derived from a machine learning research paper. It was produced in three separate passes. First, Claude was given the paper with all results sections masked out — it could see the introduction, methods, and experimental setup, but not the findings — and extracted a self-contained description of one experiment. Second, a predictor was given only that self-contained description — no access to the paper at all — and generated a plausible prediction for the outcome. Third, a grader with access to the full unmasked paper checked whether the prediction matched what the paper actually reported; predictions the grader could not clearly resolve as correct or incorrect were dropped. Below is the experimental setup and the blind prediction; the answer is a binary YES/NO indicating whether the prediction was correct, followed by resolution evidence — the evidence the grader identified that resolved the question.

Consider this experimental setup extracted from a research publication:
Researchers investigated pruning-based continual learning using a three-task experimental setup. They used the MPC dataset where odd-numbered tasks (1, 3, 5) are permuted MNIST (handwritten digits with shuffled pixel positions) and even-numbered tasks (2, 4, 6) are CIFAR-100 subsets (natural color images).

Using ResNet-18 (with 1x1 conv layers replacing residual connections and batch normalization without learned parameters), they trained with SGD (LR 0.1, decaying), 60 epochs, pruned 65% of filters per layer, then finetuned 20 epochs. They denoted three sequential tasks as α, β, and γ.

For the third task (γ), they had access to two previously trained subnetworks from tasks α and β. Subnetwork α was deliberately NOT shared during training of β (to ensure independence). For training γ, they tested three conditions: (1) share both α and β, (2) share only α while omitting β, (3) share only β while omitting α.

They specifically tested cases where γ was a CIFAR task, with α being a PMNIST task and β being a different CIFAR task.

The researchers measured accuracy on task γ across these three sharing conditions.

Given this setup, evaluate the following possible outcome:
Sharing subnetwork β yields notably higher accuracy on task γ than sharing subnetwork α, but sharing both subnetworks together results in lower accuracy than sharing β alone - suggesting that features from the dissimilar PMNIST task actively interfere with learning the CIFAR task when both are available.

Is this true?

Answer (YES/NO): NO